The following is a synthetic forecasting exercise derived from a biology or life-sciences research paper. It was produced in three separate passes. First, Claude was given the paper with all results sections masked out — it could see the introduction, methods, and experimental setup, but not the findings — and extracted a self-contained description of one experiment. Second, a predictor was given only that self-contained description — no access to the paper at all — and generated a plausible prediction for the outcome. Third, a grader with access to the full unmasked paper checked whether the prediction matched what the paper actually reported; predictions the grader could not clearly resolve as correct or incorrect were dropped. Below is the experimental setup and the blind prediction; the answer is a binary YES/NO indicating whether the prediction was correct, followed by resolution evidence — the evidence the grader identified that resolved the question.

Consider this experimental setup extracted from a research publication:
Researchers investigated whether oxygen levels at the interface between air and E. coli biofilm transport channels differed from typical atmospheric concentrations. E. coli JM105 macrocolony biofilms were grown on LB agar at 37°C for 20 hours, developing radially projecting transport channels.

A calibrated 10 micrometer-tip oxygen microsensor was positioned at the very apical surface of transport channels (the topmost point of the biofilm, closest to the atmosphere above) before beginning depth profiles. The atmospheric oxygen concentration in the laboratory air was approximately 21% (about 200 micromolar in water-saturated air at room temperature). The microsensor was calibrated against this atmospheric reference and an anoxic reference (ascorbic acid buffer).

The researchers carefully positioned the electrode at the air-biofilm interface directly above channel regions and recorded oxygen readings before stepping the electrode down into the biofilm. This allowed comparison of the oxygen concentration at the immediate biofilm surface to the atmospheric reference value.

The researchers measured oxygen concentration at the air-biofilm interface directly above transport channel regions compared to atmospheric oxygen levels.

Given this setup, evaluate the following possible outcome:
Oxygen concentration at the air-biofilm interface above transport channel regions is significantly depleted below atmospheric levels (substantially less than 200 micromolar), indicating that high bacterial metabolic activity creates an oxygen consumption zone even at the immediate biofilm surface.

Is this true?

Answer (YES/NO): NO